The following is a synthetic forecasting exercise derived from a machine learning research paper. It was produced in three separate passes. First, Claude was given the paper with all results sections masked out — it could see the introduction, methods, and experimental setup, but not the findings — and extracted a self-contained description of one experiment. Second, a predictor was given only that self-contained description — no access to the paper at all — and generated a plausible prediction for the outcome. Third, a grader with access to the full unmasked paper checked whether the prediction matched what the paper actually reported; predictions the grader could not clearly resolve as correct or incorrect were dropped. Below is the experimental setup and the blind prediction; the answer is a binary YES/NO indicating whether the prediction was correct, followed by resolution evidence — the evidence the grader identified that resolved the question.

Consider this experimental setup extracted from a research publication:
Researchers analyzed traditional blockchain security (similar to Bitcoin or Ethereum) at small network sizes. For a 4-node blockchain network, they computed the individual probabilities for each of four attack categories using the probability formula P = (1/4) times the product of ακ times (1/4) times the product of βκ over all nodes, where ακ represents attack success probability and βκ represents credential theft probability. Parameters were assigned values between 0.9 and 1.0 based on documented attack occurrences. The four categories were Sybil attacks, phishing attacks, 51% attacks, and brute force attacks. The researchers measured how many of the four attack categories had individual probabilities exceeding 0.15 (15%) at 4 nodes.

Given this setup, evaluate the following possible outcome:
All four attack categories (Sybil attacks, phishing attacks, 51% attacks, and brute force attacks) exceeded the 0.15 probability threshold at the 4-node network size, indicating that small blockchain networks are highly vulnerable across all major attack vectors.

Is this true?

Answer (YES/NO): NO